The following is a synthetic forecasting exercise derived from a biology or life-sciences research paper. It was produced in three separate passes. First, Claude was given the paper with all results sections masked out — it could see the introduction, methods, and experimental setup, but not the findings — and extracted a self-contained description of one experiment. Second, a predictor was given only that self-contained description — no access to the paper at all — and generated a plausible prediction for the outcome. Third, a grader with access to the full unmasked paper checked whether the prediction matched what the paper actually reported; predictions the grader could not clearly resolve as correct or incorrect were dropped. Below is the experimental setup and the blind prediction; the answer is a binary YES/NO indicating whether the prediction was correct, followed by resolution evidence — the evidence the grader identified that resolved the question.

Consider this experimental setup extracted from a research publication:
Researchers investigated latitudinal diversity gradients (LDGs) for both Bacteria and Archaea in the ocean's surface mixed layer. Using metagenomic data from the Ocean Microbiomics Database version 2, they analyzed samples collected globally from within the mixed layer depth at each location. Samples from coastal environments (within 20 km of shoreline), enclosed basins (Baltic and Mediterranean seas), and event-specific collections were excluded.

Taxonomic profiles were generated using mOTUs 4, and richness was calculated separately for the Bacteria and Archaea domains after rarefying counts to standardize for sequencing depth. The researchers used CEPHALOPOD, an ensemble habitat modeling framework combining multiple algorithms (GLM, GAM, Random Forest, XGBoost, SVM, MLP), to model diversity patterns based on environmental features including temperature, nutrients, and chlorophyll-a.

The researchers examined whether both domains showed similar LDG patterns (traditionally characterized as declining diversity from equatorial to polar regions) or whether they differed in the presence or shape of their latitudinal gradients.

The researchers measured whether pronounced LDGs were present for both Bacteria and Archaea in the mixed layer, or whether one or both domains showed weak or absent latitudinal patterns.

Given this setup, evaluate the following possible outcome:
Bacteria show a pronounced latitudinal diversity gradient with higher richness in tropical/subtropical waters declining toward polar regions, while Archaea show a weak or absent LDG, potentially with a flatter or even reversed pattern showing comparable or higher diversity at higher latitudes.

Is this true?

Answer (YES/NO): NO